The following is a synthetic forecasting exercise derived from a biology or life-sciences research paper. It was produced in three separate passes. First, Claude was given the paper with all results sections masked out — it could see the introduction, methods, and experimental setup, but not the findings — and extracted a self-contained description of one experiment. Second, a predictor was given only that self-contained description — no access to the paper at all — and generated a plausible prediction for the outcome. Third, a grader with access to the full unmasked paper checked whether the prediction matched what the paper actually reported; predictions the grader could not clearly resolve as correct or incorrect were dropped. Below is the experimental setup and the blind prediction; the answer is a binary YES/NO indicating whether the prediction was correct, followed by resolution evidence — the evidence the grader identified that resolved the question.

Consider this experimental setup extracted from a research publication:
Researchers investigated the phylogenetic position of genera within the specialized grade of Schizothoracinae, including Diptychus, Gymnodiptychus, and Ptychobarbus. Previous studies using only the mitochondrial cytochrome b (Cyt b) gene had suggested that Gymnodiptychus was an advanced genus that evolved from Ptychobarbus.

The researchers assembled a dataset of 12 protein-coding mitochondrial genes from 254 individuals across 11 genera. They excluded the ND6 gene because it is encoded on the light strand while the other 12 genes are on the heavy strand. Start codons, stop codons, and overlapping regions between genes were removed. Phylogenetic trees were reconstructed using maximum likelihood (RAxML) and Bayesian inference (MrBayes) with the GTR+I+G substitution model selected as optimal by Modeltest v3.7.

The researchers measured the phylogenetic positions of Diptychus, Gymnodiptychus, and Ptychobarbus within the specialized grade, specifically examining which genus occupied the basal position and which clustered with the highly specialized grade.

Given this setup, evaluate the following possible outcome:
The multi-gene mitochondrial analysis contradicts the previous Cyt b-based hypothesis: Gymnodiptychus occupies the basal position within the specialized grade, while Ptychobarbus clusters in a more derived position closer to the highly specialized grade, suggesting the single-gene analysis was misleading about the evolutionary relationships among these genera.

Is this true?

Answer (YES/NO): NO